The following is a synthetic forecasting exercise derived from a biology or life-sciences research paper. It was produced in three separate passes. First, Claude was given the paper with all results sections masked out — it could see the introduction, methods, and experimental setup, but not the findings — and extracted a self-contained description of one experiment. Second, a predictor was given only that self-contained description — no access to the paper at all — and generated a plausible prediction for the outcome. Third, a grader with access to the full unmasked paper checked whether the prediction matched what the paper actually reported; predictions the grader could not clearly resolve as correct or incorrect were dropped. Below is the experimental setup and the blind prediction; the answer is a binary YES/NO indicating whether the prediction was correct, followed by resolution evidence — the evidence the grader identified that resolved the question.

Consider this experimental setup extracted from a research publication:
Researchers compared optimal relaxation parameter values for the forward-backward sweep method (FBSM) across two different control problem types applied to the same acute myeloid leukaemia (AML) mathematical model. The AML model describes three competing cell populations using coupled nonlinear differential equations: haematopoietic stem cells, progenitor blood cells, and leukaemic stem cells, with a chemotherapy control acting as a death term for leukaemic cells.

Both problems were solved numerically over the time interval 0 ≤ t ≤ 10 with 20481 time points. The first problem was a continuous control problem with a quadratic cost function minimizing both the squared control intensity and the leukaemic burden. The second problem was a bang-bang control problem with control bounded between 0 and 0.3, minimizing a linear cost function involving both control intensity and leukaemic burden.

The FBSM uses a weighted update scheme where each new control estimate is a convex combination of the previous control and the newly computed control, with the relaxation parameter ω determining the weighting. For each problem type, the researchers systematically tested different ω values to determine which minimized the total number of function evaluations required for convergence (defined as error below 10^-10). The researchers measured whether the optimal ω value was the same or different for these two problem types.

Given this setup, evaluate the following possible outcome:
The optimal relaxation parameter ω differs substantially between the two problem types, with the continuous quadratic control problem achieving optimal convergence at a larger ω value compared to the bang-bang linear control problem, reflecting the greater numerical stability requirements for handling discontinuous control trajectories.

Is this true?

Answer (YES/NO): YES